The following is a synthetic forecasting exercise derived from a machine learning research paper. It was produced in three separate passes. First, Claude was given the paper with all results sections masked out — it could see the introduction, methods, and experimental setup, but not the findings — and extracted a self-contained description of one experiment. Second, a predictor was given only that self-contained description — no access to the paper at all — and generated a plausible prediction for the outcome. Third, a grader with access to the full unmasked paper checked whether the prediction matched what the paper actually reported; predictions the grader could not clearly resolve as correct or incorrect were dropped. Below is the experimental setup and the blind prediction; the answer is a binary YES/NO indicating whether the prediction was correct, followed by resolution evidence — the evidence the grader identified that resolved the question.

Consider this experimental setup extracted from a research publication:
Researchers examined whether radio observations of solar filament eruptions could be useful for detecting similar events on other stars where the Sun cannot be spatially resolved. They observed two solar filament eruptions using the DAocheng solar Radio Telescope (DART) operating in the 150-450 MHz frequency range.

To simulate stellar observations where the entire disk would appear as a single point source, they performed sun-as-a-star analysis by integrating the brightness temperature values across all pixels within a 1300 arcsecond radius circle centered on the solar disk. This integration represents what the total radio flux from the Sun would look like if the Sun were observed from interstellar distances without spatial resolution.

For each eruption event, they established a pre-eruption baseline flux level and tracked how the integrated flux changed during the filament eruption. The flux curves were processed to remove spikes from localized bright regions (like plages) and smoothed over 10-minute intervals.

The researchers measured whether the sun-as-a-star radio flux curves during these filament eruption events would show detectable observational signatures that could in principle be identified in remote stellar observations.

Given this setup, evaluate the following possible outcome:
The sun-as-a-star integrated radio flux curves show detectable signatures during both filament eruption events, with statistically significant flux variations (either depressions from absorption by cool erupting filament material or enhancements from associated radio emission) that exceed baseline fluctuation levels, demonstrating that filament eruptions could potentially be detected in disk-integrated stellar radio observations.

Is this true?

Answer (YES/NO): YES